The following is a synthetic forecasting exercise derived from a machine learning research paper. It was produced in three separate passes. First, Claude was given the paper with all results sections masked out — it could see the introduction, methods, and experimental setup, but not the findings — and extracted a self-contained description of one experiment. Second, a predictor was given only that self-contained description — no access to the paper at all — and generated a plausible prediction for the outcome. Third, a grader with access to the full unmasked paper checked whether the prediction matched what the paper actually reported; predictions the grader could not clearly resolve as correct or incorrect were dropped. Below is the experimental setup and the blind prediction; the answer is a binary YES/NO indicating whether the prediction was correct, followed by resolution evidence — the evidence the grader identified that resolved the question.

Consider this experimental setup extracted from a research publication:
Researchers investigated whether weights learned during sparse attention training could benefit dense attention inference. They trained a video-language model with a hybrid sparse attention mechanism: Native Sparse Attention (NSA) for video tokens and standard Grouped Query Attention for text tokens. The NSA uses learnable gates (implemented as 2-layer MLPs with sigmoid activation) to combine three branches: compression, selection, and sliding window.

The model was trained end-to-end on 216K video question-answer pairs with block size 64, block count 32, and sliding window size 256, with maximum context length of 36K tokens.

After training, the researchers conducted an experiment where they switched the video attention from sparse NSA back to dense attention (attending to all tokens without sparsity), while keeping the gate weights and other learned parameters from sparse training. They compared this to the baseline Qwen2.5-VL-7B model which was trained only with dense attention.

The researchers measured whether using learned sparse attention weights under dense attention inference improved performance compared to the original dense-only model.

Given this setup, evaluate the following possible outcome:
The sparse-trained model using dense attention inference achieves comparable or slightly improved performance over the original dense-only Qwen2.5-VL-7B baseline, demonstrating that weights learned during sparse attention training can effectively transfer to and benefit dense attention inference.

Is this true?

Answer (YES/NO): YES